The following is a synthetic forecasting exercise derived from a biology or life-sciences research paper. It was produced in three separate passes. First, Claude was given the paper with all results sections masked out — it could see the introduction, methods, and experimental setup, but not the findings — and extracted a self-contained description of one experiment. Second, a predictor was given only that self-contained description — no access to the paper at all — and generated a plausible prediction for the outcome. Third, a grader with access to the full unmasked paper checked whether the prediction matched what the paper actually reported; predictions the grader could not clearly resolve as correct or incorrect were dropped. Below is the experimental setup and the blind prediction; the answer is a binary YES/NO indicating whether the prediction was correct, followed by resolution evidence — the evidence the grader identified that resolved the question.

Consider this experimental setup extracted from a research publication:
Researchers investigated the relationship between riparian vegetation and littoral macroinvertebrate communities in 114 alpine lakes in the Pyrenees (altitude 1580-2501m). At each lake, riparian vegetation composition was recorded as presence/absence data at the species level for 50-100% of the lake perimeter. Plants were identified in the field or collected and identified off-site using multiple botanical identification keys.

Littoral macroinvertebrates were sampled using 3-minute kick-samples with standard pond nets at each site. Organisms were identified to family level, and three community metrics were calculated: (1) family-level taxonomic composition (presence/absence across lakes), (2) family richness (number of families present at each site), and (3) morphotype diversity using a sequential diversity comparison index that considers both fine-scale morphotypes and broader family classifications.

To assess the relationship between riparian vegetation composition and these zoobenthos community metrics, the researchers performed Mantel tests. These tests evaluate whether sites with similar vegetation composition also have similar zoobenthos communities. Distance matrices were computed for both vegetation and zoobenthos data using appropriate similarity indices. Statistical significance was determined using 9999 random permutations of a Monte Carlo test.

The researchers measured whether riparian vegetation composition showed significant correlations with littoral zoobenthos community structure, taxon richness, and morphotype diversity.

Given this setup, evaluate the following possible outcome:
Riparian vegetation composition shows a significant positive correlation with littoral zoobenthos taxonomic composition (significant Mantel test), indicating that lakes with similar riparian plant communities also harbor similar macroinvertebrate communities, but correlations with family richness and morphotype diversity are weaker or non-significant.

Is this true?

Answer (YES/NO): NO